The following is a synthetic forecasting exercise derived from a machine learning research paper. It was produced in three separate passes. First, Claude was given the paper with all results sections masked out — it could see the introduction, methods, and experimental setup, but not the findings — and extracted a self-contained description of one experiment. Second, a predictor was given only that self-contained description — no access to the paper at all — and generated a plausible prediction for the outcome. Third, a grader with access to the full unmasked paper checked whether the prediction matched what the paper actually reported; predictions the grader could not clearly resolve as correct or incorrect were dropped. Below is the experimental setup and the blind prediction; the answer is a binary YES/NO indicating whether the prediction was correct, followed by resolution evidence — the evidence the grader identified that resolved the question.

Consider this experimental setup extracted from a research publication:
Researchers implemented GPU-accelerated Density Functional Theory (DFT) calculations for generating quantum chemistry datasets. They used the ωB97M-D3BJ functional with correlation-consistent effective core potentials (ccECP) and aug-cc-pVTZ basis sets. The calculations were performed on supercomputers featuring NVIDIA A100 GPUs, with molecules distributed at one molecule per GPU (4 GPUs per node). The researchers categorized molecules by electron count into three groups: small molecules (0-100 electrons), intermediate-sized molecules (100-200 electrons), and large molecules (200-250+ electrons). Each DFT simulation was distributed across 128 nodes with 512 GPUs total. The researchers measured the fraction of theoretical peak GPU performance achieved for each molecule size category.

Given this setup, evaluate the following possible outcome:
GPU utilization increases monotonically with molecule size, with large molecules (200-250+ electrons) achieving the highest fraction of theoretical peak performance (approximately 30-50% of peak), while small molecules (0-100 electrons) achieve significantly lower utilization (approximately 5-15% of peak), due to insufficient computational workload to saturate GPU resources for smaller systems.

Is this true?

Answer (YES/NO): NO